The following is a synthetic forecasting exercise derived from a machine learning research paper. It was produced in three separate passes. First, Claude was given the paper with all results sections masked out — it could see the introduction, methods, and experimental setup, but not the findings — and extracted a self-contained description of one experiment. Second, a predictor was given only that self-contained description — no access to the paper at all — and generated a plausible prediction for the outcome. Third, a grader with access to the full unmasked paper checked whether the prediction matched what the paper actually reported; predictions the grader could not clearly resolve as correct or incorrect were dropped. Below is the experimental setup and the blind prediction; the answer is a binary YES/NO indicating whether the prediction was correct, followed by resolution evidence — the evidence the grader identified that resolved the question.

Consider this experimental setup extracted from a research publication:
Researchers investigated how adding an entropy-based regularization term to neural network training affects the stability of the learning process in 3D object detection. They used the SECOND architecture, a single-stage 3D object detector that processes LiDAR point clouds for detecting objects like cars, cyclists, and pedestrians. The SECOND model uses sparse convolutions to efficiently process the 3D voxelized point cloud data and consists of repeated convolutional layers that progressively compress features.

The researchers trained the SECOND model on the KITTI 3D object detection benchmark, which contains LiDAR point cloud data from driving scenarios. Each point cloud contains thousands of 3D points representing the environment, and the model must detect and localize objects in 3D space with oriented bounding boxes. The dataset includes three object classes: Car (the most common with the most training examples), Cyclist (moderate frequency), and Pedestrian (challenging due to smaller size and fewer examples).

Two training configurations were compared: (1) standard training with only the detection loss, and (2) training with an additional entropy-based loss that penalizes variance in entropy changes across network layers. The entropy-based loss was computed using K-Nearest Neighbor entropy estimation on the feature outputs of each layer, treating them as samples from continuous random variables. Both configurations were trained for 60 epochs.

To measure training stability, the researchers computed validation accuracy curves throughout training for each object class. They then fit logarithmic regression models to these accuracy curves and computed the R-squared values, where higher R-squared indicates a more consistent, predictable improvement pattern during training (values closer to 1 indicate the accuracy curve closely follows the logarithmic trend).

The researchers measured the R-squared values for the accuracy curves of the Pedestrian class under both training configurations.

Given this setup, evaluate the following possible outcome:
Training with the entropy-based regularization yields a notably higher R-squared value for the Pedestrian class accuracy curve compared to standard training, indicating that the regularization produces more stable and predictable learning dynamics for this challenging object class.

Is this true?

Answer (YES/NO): NO